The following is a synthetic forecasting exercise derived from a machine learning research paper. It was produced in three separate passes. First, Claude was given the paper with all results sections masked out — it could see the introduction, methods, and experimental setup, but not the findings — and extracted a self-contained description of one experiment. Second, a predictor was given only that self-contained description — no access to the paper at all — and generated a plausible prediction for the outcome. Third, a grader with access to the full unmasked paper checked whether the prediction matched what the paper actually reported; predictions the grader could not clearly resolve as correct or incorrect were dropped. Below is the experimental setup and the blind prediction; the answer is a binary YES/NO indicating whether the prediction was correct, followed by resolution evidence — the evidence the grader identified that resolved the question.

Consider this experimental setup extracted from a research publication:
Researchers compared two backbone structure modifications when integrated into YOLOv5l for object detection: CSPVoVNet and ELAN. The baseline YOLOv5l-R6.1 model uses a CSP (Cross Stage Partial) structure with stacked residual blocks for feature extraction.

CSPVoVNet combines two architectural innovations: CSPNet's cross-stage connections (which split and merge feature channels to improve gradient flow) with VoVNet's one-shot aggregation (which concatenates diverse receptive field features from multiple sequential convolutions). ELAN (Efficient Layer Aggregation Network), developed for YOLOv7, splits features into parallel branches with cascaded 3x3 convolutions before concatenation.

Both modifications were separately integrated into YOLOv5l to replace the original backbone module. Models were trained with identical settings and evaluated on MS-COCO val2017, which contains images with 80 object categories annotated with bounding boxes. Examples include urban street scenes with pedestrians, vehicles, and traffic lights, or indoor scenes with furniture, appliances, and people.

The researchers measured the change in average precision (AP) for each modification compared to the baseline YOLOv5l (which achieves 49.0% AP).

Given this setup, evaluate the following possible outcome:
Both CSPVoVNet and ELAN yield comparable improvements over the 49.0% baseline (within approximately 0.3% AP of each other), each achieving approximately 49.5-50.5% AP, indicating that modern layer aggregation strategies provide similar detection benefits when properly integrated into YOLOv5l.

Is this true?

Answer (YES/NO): NO